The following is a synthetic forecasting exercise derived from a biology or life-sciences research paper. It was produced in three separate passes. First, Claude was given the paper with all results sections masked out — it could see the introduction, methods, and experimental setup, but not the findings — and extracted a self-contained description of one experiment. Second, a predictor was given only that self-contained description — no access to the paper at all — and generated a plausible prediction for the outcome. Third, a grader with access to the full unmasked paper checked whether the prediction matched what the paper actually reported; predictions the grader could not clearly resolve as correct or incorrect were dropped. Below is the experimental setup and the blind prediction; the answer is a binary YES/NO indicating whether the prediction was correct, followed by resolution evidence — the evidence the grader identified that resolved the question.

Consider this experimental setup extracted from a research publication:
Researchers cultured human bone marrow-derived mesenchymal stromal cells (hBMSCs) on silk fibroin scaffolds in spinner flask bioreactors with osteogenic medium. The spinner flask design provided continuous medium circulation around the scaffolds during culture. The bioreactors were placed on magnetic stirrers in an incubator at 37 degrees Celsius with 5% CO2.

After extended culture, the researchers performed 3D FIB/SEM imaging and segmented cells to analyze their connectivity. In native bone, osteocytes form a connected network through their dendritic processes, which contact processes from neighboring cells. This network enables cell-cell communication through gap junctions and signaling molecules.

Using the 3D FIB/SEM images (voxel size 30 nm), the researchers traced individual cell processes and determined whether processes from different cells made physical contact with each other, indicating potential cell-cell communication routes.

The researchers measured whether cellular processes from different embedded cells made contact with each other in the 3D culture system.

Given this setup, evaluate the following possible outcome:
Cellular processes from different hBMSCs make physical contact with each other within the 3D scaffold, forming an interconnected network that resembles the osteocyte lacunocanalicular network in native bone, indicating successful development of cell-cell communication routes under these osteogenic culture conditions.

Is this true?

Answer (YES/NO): YES